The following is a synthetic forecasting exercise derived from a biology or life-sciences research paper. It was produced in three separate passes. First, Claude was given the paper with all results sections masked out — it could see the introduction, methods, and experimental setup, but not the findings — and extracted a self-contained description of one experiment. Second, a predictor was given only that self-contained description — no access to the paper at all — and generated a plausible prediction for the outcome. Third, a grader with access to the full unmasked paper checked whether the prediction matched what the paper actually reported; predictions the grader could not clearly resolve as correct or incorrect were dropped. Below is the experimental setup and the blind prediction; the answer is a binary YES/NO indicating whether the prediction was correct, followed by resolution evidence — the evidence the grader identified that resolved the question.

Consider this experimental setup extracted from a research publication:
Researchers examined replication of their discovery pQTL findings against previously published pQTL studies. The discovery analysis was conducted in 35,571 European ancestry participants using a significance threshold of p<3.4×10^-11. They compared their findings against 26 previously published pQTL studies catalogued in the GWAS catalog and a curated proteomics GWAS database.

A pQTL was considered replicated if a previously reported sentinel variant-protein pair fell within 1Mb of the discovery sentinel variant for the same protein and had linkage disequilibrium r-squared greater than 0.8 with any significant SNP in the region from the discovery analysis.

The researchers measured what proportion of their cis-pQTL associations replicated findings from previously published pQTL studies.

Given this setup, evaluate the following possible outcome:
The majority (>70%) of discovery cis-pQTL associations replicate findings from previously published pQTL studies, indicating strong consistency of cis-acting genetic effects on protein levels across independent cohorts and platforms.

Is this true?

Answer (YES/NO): NO